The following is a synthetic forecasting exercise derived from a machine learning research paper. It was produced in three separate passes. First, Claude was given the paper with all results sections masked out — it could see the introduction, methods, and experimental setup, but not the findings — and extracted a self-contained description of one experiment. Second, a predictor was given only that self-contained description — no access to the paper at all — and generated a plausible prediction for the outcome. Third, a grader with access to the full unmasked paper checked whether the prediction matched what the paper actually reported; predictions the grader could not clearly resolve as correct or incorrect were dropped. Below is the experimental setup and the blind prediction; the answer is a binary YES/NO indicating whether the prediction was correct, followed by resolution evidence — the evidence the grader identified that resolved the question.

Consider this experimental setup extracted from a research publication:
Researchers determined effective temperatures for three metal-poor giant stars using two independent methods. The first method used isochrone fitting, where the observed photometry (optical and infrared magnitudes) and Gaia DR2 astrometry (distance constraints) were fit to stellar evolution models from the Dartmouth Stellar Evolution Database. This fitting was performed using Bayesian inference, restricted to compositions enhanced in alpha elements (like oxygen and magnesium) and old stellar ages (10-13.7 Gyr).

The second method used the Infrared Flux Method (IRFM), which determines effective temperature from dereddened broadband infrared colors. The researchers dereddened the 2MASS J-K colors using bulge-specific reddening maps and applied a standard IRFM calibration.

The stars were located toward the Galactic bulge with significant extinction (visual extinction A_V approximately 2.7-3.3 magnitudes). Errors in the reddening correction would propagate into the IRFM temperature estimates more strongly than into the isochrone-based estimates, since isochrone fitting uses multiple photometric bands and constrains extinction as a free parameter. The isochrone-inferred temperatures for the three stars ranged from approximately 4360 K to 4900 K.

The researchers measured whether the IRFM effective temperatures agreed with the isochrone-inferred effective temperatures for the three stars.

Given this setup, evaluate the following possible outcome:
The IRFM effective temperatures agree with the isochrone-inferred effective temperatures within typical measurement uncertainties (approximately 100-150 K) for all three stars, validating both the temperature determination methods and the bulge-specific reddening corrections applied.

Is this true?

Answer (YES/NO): NO